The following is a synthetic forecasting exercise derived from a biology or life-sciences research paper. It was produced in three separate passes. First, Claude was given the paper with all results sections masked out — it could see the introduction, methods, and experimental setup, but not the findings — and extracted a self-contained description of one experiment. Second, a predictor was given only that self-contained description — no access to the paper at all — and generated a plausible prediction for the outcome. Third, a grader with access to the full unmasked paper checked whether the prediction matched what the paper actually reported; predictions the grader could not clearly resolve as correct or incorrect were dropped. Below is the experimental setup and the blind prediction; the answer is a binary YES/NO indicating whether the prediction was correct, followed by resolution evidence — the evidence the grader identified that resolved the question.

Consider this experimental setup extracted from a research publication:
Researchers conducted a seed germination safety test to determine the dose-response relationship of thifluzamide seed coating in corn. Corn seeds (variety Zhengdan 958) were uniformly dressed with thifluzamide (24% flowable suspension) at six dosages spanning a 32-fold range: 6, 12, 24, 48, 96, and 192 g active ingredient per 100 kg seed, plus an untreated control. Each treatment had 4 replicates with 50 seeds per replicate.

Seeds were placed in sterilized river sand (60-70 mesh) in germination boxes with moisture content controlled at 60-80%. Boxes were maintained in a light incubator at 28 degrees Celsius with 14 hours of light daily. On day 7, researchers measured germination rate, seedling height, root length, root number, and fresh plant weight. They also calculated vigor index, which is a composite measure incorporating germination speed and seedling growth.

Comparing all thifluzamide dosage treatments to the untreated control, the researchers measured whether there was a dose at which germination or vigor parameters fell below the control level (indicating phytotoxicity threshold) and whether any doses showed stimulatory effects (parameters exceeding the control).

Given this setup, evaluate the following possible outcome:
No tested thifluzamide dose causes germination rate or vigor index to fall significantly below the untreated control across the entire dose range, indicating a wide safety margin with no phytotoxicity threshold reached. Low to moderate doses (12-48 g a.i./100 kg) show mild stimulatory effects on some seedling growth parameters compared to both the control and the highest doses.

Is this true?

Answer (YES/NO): NO